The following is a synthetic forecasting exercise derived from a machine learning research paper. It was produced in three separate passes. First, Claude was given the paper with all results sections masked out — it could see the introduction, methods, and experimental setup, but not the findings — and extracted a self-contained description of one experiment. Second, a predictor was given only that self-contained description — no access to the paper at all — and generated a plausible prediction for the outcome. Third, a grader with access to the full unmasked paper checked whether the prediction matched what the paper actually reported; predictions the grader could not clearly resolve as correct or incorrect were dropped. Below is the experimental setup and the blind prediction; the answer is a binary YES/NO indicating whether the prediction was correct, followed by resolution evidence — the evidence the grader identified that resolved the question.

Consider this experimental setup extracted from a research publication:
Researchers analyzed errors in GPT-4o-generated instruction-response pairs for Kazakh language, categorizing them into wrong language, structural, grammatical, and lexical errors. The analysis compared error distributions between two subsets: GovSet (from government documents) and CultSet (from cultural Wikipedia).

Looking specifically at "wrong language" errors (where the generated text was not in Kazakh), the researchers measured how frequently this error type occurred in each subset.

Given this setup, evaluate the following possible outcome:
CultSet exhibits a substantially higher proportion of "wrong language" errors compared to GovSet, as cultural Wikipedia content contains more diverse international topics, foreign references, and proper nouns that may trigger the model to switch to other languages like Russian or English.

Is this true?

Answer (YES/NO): NO